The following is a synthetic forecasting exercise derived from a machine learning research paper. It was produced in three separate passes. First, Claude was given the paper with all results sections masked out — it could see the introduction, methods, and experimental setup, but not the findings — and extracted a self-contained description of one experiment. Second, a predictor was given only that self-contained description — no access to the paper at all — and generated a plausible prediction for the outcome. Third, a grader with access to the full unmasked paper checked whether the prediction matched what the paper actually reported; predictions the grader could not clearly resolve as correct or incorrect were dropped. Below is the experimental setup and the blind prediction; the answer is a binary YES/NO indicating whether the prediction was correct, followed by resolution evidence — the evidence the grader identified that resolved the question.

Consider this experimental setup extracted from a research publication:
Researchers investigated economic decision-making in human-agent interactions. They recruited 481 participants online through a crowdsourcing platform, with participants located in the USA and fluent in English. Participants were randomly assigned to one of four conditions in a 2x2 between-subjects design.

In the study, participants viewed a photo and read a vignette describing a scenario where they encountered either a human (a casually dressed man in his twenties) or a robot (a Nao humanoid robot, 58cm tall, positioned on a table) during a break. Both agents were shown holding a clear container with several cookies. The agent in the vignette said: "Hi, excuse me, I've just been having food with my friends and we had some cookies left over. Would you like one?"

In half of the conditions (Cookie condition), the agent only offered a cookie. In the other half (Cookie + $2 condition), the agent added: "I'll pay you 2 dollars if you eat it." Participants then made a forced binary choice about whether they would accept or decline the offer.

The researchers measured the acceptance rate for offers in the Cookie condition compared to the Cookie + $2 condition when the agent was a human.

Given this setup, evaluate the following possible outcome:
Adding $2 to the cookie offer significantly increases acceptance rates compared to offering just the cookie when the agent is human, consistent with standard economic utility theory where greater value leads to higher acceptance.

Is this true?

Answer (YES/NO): NO